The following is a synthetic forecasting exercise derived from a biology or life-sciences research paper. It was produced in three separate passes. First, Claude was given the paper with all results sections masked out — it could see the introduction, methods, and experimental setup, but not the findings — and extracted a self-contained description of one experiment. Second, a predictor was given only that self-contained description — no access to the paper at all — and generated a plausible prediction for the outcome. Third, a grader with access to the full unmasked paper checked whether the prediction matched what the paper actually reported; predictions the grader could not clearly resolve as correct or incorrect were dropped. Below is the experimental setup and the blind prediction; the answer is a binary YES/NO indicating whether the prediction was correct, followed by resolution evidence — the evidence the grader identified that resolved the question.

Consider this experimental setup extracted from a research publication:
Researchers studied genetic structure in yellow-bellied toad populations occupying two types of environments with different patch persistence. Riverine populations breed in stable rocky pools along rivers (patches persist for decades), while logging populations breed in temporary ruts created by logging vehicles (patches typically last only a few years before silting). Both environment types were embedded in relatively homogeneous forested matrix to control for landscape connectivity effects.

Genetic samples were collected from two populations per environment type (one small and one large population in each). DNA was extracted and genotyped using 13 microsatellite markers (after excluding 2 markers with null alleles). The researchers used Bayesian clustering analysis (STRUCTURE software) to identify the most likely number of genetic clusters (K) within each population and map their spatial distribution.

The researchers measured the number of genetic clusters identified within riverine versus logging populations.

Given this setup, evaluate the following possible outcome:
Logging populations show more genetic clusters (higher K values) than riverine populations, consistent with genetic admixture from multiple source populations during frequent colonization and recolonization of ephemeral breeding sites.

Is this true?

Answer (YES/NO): NO